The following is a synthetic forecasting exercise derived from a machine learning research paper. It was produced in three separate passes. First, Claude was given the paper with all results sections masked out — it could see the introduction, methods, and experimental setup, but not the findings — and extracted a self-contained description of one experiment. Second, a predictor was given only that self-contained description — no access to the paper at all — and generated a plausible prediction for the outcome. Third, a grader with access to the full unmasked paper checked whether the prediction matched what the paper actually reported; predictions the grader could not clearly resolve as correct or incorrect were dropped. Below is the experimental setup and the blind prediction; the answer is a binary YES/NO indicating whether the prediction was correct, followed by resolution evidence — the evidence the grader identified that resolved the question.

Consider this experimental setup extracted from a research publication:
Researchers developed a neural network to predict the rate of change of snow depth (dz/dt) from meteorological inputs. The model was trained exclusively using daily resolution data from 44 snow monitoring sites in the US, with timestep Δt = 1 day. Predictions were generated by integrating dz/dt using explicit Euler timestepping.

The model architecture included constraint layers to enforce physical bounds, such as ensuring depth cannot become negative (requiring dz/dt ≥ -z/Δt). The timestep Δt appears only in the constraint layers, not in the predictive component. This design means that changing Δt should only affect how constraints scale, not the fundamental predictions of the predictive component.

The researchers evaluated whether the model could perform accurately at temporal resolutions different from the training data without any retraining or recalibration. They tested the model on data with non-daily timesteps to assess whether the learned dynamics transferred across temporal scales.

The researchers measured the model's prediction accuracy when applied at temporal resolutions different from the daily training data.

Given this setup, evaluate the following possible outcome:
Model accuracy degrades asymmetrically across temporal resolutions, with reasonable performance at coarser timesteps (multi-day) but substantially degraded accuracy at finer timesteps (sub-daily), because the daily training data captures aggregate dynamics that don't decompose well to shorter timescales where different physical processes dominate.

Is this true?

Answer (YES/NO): NO